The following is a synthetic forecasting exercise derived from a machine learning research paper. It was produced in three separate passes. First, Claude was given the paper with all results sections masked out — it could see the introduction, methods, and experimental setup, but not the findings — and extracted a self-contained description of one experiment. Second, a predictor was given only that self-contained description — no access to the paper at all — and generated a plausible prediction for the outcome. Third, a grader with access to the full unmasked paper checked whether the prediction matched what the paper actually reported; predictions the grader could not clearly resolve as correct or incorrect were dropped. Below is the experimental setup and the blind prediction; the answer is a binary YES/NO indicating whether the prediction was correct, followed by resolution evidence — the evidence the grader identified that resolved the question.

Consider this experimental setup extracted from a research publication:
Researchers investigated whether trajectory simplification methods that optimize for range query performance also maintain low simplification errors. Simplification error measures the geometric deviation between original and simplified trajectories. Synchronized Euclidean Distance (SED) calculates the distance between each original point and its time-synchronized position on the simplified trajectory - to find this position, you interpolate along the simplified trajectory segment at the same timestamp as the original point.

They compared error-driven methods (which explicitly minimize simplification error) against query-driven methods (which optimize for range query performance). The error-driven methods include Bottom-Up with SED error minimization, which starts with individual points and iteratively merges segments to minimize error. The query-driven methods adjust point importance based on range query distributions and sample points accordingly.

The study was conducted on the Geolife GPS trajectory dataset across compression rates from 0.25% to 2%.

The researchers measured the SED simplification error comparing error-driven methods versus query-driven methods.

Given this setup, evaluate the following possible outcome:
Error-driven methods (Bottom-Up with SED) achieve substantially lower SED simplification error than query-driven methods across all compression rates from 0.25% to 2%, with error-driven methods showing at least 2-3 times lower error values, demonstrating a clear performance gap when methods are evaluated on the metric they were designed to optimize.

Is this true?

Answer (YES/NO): NO